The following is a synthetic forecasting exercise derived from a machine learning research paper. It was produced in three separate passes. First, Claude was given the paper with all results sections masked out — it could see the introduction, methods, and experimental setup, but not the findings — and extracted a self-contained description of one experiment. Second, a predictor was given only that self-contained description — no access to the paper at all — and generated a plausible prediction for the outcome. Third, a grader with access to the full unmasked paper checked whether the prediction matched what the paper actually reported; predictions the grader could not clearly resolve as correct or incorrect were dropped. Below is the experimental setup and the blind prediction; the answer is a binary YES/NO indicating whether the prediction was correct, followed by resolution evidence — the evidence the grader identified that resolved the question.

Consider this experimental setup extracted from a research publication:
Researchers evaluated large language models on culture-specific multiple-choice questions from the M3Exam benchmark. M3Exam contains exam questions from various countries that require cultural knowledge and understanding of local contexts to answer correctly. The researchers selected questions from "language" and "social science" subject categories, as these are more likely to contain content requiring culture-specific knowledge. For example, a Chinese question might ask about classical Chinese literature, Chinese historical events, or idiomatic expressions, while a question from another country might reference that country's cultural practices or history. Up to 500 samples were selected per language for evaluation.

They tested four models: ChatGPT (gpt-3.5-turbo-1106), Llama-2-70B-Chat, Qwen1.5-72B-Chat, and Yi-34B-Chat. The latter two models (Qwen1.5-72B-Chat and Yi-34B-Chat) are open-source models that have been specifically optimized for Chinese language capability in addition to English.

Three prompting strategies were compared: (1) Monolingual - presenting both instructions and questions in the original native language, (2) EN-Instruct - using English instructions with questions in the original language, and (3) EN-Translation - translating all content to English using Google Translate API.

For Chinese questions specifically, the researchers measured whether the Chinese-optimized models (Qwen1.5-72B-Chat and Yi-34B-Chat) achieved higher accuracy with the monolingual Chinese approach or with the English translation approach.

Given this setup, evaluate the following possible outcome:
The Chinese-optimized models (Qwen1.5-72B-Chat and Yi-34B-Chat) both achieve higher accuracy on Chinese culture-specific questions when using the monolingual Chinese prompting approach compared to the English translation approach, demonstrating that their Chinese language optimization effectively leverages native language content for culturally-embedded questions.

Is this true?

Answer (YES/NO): YES